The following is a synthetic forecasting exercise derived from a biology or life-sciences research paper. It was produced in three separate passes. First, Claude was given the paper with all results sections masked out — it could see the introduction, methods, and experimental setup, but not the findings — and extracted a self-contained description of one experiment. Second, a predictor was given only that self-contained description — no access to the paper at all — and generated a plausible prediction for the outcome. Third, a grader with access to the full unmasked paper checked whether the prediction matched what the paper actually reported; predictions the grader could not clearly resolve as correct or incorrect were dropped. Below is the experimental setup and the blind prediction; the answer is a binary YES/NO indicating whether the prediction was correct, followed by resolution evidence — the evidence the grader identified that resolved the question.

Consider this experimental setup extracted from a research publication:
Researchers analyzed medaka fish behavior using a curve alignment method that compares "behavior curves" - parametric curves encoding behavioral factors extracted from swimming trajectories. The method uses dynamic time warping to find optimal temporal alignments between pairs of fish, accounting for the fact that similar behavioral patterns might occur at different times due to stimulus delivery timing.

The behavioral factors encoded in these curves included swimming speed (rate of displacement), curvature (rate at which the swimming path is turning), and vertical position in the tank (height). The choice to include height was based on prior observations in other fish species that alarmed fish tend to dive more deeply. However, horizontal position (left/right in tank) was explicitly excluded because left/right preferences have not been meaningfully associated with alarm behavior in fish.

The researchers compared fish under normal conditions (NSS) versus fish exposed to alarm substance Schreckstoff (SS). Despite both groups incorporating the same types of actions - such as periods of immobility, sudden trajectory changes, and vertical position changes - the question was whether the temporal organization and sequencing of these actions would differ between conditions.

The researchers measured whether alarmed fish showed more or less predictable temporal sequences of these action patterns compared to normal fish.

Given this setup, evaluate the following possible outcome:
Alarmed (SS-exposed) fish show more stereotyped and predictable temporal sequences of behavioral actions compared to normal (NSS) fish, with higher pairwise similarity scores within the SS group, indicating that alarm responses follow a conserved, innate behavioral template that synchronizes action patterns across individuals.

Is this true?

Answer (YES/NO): NO